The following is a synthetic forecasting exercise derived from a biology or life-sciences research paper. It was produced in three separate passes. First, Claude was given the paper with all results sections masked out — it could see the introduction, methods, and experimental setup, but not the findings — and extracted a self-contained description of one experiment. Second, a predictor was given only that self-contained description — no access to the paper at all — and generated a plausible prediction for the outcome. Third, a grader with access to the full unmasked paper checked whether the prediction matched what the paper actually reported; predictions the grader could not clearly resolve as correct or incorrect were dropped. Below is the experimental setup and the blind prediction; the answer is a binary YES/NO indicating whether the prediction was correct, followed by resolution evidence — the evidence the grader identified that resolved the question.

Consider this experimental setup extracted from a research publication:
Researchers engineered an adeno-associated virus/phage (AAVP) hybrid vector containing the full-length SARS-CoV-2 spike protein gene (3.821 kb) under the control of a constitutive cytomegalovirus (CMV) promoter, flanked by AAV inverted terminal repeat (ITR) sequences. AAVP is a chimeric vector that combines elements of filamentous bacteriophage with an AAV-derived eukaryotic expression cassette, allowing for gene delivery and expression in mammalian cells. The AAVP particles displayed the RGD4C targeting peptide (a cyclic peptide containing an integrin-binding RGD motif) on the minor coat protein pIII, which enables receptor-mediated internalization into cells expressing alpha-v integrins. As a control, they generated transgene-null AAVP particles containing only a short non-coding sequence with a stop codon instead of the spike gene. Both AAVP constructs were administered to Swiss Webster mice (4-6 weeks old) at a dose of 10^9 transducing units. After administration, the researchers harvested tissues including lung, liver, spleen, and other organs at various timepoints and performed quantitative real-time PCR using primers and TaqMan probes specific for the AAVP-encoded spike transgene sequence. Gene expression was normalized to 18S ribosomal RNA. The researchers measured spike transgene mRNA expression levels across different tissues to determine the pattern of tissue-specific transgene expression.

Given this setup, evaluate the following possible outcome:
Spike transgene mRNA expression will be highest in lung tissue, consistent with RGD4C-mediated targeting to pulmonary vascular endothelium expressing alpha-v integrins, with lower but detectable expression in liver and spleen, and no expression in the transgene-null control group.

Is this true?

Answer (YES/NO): NO